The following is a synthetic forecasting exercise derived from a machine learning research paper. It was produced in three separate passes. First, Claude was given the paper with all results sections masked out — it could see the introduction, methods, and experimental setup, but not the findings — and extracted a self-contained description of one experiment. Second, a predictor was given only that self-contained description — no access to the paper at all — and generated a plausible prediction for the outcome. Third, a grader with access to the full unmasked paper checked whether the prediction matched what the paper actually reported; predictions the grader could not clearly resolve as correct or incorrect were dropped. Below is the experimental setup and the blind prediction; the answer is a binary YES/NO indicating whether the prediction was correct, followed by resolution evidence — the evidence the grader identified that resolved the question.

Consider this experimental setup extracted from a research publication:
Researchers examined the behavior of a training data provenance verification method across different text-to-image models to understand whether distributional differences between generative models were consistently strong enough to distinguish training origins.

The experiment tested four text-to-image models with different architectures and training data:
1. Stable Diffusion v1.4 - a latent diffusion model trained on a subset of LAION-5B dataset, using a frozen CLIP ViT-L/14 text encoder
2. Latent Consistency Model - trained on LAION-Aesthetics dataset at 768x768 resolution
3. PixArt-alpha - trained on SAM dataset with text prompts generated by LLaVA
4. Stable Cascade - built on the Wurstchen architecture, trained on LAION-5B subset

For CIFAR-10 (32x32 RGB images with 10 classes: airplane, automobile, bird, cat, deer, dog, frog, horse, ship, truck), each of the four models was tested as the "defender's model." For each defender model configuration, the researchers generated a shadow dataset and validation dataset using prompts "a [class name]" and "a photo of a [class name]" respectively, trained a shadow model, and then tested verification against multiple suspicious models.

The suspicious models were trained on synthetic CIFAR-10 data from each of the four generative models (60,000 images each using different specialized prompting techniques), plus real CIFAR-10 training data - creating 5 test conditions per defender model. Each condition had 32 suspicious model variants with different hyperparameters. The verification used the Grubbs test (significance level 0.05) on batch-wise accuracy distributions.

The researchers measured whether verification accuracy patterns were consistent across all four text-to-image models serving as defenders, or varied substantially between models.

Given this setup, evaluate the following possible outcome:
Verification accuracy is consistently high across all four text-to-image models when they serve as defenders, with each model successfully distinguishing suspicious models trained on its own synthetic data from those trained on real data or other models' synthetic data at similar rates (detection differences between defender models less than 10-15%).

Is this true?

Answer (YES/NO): YES